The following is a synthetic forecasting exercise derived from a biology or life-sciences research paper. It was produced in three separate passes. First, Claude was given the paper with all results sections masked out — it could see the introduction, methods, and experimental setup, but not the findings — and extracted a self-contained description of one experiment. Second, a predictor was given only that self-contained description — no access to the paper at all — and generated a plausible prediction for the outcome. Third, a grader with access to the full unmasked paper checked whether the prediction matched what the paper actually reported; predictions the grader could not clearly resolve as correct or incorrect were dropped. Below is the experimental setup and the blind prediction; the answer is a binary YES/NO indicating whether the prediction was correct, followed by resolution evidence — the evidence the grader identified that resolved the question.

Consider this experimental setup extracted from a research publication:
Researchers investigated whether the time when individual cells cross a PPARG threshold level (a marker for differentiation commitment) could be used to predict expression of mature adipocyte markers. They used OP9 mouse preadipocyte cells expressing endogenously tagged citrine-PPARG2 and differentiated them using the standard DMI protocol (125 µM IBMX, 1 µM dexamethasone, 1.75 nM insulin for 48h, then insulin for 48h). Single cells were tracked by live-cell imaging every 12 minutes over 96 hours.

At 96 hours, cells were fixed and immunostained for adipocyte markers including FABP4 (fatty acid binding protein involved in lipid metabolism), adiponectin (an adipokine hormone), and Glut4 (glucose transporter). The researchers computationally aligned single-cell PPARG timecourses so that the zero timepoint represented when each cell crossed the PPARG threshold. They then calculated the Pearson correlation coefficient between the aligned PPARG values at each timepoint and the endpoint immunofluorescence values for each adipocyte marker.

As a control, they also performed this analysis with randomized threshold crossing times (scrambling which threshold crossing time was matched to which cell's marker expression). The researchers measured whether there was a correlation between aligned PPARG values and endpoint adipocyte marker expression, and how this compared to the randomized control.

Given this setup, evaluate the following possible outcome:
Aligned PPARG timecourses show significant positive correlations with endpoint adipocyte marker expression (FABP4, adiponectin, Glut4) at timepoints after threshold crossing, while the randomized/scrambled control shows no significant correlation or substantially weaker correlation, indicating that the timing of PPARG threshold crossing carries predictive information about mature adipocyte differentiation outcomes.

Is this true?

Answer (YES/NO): YES